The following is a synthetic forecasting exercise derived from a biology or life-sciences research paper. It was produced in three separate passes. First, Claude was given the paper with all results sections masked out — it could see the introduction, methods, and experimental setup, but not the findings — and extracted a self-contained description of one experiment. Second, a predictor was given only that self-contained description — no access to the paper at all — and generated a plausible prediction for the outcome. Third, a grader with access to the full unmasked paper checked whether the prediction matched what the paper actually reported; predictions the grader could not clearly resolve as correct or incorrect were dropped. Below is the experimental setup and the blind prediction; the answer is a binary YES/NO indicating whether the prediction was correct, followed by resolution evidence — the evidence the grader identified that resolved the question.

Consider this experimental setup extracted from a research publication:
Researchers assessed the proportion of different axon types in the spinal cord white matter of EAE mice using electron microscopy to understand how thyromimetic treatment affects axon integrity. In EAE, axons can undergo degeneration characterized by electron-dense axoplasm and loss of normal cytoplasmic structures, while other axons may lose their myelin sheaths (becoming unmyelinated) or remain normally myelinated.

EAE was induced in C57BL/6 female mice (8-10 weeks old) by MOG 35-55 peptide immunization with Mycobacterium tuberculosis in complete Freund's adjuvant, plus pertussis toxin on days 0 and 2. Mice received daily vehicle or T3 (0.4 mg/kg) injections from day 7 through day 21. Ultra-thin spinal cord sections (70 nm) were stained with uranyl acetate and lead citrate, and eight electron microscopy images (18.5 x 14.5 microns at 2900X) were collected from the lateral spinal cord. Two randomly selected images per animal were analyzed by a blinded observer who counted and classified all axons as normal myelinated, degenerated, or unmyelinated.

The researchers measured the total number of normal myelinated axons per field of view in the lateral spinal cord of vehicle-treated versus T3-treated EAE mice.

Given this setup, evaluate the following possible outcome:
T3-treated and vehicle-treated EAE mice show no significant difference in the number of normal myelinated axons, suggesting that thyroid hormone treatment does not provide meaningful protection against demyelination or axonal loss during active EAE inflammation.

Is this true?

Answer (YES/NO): NO